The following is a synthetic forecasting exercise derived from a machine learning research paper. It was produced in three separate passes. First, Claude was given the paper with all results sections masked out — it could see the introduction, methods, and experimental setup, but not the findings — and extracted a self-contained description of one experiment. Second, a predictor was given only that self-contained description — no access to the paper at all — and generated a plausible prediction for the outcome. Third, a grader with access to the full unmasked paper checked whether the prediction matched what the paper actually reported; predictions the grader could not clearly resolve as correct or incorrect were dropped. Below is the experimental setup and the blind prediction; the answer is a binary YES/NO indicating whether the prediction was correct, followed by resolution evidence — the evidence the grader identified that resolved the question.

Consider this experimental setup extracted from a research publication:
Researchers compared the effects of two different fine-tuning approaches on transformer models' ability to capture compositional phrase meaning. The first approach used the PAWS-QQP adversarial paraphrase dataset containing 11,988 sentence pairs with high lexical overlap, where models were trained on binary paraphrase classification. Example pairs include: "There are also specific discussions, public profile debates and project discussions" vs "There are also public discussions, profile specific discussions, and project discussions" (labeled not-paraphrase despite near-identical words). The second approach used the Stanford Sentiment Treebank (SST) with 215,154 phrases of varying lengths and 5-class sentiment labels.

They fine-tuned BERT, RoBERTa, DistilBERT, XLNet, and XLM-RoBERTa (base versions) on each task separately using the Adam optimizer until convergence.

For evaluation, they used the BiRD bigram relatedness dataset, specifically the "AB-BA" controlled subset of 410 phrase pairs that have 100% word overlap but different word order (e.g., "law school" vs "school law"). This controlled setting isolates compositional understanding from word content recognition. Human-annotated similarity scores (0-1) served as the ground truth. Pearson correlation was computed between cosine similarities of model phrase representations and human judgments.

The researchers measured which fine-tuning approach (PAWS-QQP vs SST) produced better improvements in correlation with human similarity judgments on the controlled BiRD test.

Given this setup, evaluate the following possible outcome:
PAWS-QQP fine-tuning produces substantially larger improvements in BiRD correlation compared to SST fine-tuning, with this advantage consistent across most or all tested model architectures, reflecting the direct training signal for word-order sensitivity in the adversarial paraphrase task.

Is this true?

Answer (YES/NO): NO